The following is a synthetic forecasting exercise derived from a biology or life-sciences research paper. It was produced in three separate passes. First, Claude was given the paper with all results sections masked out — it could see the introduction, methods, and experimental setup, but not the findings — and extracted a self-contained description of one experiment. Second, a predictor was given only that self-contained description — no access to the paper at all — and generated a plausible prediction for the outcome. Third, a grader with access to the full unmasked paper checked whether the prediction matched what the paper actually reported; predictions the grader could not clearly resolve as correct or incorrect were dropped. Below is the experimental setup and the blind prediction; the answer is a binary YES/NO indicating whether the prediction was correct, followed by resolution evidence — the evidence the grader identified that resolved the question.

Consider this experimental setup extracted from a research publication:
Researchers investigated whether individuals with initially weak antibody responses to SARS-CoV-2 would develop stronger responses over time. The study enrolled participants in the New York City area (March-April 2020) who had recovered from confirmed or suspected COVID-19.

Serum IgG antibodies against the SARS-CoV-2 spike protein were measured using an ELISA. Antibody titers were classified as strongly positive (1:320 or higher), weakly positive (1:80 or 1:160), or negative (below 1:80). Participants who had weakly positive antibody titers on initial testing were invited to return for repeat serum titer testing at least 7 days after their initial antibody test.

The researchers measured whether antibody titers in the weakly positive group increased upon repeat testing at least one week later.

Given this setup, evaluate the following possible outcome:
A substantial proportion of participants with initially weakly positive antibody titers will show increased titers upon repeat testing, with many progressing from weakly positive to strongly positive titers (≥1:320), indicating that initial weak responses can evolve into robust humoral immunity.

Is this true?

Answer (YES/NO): YES